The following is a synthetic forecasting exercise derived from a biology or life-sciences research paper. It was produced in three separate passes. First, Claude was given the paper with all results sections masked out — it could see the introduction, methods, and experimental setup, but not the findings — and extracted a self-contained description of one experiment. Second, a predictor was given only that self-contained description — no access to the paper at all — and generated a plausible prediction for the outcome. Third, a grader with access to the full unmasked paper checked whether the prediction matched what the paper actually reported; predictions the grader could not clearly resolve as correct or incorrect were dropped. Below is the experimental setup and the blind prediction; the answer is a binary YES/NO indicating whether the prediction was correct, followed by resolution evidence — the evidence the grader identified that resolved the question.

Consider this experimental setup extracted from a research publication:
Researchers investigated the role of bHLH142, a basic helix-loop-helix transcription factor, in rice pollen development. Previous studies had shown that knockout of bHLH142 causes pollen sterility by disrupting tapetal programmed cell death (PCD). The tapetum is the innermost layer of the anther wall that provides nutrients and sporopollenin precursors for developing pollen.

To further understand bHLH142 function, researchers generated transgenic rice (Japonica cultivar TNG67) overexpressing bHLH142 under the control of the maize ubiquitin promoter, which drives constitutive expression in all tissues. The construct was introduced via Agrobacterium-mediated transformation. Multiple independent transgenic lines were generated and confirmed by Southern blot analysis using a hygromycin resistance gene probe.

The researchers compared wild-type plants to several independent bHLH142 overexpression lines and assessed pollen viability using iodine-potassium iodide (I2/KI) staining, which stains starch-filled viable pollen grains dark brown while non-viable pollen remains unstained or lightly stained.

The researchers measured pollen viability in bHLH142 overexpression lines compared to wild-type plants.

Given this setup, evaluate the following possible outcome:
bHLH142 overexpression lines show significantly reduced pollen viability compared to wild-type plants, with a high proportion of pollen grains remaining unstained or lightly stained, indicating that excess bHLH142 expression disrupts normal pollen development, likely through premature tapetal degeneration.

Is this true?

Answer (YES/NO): YES